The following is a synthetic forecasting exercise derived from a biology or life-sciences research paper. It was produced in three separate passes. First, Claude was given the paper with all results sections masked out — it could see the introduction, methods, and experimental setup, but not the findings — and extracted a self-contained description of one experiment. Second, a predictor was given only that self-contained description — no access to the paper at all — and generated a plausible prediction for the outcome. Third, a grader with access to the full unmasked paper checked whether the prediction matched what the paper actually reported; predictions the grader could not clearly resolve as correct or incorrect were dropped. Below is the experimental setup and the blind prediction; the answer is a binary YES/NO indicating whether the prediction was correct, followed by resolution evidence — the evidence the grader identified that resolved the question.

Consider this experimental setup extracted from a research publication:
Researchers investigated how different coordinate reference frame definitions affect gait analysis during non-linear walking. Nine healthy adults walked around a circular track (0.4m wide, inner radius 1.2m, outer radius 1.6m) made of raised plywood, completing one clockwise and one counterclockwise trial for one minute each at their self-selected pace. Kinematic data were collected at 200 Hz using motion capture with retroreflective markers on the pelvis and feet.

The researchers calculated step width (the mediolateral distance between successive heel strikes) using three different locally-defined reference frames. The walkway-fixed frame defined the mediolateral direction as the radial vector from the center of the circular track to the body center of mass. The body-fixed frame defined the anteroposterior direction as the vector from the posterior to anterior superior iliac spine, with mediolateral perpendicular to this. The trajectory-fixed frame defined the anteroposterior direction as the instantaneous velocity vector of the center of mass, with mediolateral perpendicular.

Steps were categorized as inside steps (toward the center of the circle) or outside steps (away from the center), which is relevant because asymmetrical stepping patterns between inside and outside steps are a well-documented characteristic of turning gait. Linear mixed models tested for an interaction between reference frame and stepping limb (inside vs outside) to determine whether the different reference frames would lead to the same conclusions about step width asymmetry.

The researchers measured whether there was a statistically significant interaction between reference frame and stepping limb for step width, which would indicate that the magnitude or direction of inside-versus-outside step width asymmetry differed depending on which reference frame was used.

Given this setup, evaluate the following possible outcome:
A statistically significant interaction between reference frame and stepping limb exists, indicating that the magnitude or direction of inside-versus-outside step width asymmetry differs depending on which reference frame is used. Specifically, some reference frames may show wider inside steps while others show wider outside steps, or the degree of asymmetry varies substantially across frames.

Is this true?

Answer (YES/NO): YES